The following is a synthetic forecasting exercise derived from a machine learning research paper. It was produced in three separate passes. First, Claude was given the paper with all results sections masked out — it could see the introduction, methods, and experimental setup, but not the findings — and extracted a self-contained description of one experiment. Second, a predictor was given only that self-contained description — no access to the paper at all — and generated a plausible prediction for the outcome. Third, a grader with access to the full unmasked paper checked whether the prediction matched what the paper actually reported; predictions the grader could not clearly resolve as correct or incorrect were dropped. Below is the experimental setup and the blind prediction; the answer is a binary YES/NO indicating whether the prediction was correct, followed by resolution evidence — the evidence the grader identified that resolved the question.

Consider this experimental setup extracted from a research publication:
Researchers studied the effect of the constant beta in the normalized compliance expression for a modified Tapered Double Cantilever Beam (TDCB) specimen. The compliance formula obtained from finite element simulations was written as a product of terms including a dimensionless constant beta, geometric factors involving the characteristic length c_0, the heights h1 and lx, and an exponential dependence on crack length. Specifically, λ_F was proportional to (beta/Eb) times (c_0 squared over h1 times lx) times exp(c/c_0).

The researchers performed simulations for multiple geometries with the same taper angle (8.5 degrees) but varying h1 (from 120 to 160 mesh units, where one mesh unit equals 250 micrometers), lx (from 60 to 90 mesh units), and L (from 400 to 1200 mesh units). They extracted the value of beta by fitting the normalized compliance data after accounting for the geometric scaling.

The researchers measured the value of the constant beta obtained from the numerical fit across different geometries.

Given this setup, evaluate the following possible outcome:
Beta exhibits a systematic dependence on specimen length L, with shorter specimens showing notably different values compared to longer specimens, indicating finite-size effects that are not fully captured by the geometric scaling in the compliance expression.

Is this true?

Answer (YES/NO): NO